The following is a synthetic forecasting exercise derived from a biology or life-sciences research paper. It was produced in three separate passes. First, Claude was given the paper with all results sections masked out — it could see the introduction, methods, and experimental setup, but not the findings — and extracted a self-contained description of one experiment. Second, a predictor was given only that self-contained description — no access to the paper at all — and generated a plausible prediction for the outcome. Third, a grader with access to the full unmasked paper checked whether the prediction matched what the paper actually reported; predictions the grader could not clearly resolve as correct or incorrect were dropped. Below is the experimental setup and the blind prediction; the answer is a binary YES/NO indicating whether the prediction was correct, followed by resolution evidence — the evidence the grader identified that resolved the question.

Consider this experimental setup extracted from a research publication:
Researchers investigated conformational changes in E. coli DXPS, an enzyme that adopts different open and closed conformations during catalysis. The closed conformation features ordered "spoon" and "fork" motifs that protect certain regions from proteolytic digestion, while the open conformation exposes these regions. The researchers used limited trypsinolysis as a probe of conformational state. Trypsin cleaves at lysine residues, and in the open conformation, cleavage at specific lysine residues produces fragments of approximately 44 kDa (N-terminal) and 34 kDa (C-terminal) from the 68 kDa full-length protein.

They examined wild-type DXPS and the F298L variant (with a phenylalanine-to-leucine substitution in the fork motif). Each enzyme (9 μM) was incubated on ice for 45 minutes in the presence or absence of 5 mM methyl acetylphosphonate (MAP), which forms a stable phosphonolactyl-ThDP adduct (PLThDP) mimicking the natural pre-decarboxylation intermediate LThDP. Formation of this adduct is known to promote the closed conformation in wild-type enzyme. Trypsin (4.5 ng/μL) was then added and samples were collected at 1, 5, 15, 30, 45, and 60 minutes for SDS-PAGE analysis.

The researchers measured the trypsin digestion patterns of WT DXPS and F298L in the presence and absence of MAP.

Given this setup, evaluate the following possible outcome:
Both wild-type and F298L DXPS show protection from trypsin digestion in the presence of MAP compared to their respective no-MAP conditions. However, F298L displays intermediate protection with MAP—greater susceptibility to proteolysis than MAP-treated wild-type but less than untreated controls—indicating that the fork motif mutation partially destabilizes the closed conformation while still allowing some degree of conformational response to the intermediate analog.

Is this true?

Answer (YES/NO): NO